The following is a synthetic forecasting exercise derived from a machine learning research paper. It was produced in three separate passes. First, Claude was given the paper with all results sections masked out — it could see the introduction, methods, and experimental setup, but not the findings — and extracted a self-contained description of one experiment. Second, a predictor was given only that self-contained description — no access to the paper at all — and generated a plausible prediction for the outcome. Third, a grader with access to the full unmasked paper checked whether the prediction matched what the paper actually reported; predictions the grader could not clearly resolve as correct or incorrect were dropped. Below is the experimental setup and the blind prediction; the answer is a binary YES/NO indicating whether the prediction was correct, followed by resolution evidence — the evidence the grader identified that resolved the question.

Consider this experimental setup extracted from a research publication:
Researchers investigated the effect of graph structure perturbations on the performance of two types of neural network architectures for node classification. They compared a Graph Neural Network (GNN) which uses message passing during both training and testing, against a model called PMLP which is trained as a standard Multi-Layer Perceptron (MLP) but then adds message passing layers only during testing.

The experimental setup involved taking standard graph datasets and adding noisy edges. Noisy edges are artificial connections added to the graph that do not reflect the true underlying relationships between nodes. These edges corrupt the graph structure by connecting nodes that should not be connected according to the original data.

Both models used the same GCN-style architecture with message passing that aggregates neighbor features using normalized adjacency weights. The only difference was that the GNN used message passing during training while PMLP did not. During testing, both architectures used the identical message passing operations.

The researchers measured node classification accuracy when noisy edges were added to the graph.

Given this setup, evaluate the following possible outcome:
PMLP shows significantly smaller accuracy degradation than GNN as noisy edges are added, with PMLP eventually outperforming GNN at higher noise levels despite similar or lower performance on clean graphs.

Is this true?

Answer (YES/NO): NO